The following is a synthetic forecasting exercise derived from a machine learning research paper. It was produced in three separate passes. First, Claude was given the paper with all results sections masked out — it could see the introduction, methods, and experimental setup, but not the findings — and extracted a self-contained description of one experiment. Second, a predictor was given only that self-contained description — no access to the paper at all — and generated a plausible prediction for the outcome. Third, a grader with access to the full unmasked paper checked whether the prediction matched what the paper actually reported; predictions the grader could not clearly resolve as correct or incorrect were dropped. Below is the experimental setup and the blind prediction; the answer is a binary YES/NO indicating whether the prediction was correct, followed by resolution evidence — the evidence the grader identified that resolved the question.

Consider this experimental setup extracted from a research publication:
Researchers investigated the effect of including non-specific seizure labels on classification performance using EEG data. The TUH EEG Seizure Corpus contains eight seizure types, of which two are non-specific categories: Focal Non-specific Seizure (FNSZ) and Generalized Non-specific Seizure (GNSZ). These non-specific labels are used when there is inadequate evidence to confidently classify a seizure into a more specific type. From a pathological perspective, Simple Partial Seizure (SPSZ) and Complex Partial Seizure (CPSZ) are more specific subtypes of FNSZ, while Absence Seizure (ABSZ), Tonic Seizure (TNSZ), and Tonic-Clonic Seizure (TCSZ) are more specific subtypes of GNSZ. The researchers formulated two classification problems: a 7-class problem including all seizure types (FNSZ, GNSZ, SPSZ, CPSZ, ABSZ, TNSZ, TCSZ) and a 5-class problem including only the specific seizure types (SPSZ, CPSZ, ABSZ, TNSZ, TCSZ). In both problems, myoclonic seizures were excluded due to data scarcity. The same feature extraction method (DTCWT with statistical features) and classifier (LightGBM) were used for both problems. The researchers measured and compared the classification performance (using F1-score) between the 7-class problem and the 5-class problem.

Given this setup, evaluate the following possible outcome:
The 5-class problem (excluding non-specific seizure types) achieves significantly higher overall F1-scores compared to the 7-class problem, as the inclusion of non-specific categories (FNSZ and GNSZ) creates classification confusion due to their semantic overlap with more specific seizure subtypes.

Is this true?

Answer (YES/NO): YES